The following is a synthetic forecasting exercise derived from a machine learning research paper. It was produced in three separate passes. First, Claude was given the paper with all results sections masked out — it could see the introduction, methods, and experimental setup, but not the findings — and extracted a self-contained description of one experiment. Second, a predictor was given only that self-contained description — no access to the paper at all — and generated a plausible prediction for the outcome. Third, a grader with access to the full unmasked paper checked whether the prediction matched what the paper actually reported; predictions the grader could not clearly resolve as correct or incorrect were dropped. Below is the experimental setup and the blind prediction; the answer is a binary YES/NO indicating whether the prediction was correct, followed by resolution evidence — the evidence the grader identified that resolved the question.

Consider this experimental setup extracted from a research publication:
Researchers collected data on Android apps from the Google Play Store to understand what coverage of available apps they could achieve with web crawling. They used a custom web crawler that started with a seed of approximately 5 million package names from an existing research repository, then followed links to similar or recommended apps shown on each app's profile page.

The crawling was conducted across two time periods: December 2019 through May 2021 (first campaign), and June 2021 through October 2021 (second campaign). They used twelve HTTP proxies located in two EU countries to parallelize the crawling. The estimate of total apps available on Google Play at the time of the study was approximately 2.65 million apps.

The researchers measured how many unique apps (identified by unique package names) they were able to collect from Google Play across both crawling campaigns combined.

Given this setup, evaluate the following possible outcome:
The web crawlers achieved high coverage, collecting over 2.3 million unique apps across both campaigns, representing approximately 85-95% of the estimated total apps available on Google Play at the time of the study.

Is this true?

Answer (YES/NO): NO